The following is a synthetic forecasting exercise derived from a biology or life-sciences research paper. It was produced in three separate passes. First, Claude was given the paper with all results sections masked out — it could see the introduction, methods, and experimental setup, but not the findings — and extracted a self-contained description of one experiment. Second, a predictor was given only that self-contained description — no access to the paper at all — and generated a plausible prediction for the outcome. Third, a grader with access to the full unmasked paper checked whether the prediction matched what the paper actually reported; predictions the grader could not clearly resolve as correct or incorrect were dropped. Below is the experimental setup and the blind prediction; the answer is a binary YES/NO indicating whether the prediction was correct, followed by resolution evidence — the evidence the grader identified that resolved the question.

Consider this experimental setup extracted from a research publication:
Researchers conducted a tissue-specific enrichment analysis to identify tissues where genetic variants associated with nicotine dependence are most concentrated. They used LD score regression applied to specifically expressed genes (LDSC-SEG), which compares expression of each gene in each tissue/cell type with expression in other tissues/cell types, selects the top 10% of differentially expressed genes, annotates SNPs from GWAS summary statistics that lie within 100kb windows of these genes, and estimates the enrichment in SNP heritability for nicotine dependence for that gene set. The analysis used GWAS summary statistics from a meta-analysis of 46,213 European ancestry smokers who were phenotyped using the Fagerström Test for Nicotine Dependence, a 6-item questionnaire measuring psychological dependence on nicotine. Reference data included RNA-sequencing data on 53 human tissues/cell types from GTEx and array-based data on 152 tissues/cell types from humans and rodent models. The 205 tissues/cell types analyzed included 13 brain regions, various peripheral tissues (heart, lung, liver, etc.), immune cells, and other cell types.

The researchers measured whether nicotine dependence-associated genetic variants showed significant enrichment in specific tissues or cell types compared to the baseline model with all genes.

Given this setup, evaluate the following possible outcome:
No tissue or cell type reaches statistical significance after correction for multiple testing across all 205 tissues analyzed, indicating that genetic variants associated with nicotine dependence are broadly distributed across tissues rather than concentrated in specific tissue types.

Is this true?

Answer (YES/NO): NO